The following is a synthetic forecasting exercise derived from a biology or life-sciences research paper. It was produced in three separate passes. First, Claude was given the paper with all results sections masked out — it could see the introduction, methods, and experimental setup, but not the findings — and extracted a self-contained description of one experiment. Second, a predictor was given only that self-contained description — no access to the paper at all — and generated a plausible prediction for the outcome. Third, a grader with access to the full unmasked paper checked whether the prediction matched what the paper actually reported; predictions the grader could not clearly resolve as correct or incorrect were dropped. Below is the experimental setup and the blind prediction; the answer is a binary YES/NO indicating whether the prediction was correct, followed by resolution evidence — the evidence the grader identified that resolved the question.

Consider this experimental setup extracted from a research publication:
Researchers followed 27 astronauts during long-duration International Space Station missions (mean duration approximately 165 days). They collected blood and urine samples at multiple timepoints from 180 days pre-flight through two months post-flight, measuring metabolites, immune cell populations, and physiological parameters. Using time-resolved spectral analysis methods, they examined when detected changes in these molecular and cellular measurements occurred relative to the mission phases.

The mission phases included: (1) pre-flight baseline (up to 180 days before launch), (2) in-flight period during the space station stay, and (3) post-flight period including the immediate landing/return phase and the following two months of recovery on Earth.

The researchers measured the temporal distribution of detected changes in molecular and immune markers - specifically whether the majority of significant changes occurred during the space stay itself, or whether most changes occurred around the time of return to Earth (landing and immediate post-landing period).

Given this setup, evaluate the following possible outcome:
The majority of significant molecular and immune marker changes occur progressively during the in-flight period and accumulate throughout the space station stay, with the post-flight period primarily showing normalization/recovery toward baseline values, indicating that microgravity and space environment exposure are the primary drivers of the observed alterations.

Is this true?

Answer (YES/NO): NO